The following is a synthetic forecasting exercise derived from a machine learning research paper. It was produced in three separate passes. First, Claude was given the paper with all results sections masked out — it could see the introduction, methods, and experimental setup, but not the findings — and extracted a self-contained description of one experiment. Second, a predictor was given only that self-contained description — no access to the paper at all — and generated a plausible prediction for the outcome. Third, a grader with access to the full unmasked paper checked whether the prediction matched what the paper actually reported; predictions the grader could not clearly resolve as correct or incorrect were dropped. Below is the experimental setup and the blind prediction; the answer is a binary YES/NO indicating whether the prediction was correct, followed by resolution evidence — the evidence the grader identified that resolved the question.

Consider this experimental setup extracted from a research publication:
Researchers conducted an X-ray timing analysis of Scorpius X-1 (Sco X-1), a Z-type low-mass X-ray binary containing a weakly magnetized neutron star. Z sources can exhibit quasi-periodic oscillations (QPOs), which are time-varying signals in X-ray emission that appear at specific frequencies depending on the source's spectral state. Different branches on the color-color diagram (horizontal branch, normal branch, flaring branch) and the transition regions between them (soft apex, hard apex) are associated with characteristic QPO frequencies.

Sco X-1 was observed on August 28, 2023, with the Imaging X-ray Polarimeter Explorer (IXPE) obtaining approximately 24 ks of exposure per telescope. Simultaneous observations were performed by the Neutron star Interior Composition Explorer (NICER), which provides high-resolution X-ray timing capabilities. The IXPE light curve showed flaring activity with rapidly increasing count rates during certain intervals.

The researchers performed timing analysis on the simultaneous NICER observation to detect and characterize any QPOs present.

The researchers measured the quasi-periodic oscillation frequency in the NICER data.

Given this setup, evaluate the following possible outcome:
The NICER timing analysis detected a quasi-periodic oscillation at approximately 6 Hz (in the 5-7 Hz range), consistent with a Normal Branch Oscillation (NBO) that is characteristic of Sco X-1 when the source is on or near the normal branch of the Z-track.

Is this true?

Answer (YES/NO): NO